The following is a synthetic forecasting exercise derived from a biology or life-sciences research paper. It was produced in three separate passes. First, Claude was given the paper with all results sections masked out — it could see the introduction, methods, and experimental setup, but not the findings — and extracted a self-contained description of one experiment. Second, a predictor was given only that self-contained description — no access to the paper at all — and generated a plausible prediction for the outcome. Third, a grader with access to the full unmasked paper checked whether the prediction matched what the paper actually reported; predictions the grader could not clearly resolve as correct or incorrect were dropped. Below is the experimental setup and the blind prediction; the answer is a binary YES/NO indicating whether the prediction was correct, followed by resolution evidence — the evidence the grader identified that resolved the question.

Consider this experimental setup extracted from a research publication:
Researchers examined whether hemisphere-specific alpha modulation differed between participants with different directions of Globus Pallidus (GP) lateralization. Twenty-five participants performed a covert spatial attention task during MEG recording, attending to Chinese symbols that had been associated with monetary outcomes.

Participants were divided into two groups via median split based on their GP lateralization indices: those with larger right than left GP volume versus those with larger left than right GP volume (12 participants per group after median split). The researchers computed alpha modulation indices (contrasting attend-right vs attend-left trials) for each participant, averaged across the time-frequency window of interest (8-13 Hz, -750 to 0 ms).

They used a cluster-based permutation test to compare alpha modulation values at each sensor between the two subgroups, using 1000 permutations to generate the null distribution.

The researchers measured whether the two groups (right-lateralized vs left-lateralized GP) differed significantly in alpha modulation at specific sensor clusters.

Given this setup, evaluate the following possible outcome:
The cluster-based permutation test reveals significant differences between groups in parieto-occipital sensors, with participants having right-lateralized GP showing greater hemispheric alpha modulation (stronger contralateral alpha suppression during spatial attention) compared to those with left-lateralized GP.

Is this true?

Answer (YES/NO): YES